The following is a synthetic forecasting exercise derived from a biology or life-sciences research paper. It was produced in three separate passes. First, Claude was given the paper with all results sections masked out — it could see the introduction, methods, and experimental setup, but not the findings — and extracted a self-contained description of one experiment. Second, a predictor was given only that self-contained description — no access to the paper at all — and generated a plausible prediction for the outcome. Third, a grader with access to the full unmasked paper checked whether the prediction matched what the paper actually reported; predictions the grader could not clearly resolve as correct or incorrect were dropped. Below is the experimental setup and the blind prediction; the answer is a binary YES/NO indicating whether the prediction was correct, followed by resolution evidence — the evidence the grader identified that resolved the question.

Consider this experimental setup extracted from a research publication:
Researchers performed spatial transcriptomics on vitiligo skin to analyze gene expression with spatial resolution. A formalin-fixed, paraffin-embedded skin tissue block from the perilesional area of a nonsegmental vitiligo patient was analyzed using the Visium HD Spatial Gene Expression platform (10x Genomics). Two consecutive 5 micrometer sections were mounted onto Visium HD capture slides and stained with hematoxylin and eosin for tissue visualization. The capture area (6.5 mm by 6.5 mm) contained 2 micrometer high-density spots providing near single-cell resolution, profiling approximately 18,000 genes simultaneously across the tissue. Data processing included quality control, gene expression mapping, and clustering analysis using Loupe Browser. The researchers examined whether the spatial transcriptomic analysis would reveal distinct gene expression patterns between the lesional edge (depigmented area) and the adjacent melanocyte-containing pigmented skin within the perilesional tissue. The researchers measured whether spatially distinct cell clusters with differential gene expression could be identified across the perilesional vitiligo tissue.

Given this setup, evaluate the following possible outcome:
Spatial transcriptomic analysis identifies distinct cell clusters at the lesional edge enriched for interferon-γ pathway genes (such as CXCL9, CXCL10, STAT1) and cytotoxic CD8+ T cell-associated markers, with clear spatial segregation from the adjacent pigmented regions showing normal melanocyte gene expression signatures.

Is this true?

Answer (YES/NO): NO